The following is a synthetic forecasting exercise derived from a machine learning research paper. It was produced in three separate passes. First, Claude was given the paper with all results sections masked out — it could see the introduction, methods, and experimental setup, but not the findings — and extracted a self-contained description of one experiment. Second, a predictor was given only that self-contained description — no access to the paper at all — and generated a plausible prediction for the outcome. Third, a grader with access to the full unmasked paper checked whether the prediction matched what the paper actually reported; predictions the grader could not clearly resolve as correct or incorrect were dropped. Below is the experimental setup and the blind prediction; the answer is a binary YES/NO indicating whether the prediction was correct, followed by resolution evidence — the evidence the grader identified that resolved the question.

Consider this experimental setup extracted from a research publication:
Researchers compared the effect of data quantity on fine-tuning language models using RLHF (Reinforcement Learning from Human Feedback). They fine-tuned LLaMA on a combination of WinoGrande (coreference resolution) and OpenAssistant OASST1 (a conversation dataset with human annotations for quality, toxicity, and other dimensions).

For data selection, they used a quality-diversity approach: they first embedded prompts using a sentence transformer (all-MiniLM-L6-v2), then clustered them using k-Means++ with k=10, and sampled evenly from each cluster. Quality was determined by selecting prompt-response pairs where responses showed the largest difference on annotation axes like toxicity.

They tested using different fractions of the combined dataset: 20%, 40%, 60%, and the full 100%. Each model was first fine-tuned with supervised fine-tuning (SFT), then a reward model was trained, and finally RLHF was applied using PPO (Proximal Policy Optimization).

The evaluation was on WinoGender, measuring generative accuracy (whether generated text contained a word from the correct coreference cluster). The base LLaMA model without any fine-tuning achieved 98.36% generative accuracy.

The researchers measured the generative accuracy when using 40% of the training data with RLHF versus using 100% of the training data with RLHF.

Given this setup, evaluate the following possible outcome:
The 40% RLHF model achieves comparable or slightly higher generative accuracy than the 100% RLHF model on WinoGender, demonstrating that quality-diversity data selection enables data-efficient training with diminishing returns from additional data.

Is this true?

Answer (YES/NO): YES